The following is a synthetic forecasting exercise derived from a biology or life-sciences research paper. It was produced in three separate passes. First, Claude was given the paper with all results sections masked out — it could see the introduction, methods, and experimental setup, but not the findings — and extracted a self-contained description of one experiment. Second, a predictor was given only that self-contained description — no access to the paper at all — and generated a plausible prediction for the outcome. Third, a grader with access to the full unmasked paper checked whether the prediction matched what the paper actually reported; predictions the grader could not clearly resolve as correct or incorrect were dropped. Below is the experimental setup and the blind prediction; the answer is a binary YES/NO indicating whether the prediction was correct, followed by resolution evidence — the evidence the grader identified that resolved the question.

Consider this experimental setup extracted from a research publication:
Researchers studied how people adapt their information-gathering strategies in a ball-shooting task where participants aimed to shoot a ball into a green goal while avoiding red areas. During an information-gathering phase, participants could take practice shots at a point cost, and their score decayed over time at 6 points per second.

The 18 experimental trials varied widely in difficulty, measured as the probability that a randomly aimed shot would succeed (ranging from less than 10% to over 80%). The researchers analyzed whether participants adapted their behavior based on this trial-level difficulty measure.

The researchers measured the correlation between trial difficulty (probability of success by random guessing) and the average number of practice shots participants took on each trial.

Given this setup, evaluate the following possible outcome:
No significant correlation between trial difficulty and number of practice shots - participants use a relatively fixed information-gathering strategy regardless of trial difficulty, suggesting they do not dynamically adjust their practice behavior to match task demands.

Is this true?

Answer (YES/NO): NO